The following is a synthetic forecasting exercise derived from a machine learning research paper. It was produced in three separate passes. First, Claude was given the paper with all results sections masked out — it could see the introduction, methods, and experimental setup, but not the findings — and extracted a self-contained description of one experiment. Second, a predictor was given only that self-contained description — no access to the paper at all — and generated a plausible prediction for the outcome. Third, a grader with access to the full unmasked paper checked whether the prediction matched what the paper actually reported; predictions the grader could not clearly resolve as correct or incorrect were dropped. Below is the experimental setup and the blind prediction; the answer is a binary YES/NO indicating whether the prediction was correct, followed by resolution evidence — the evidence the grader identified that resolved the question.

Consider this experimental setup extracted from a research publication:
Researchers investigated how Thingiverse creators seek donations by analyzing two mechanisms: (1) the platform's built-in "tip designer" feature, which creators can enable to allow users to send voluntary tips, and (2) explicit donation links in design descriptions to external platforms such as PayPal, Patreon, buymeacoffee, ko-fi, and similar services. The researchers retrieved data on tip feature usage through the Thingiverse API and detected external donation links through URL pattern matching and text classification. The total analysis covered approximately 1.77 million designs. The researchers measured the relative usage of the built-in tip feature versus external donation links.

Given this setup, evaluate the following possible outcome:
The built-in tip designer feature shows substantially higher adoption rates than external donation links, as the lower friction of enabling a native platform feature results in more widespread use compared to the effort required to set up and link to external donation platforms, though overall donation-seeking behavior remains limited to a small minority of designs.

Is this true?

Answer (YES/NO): YES